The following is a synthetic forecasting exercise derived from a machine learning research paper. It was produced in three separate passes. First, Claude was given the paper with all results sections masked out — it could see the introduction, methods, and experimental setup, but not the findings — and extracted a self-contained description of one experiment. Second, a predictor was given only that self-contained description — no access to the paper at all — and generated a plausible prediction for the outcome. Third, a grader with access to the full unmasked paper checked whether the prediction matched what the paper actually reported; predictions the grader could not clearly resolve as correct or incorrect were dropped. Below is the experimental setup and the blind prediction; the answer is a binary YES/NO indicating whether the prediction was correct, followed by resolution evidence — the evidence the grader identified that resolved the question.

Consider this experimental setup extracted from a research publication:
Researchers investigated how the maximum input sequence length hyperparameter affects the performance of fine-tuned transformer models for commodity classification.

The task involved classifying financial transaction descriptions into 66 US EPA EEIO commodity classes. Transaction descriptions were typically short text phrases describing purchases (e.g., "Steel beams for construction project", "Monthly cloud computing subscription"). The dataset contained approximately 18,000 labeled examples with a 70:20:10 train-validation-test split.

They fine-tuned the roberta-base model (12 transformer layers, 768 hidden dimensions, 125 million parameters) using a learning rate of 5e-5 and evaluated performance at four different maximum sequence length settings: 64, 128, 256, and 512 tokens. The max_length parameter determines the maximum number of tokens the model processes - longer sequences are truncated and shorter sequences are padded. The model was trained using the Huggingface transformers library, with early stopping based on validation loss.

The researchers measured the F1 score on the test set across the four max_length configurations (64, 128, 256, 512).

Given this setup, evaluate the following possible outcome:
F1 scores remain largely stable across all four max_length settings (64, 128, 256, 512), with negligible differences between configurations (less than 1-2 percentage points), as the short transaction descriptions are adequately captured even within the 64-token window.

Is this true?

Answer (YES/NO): YES